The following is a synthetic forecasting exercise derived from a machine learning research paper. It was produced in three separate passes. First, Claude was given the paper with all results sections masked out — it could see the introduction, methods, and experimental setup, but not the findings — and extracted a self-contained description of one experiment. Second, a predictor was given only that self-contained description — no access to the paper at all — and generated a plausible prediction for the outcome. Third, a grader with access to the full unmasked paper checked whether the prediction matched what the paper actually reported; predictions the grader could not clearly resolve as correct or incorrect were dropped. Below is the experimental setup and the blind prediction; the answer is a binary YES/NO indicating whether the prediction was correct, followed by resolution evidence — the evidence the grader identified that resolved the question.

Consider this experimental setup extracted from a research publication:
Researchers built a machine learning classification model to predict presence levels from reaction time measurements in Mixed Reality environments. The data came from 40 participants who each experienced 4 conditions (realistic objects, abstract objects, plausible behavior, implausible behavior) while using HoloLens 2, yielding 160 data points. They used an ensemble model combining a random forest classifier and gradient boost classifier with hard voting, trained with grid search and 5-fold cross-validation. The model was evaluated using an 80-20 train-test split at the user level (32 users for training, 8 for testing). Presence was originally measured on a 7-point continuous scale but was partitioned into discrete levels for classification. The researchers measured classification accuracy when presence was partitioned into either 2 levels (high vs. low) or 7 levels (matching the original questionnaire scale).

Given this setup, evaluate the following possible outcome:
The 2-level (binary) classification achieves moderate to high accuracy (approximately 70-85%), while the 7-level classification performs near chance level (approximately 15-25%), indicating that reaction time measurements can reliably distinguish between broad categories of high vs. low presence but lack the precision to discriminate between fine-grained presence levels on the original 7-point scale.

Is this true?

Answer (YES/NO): NO